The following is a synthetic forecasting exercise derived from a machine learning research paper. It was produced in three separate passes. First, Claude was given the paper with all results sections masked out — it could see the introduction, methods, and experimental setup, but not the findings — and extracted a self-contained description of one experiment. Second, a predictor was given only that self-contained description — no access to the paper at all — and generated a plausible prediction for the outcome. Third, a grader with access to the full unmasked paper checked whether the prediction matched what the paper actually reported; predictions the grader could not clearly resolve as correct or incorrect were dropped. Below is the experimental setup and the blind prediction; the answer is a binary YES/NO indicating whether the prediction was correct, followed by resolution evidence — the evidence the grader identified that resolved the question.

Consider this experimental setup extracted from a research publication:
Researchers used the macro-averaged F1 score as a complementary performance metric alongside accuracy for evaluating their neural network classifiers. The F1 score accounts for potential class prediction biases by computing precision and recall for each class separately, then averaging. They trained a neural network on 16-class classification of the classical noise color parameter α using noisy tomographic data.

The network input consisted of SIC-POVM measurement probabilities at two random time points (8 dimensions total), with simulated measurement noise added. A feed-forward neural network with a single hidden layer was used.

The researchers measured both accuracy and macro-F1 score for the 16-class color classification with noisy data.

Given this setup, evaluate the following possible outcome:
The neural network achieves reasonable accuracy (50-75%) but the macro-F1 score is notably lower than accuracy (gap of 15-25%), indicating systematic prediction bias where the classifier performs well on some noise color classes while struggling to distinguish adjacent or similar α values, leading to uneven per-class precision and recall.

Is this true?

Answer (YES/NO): NO